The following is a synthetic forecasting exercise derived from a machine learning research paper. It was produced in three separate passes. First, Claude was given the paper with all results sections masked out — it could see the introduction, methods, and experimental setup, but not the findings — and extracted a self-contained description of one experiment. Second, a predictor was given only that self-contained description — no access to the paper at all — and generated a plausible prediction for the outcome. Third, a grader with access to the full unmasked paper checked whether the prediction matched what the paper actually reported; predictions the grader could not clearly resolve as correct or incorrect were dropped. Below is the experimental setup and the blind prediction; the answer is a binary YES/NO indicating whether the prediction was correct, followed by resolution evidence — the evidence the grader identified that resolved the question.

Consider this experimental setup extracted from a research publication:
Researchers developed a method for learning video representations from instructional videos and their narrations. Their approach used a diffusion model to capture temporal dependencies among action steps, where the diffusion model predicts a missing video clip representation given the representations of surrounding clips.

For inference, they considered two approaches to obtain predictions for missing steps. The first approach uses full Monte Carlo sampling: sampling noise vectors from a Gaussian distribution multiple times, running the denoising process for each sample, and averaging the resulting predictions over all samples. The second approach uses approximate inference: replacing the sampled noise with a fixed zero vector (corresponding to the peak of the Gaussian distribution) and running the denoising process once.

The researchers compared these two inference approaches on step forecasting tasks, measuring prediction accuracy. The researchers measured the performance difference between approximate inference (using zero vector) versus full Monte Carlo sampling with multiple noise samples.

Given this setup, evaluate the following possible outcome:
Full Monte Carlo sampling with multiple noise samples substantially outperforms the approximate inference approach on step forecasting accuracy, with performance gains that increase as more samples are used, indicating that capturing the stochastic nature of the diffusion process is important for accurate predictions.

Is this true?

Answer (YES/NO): NO